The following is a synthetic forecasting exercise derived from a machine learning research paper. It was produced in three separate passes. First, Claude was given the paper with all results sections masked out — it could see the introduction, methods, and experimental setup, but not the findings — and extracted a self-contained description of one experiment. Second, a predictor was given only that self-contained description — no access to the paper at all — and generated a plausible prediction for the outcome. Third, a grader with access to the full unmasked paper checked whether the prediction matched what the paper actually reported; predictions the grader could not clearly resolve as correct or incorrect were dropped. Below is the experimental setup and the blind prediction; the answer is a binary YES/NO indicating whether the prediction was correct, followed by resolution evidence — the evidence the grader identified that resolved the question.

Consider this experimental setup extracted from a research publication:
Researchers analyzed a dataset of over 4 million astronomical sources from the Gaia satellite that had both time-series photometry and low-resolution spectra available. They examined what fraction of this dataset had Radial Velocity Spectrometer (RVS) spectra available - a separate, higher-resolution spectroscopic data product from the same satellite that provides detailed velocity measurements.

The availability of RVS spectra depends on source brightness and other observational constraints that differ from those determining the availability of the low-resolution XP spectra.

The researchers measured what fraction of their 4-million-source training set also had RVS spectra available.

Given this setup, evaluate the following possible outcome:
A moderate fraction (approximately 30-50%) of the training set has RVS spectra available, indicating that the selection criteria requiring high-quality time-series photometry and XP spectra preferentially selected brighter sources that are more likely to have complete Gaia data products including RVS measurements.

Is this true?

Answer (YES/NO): NO